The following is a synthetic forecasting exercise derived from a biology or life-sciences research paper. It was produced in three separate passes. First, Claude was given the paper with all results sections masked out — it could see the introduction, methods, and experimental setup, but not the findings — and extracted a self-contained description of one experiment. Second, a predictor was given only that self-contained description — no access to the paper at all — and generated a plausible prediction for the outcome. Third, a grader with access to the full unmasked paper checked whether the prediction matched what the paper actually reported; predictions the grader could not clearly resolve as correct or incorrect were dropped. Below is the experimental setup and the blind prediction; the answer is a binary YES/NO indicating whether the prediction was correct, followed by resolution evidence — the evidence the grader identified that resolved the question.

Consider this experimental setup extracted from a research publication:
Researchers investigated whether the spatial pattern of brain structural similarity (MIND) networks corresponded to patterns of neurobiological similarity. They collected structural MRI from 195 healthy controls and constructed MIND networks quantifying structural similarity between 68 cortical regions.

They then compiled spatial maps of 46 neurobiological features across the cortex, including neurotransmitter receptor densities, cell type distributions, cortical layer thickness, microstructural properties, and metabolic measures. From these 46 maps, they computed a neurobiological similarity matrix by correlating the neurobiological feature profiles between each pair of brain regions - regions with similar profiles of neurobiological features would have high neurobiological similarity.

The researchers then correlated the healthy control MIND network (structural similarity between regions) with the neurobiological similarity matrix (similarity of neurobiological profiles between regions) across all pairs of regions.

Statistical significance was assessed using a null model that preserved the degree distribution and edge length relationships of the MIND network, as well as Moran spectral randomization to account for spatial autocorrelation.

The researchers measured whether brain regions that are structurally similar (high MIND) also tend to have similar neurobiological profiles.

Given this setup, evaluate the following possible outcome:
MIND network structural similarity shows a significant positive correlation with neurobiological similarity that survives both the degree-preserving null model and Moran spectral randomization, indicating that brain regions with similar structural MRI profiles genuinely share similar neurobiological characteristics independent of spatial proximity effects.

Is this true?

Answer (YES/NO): YES